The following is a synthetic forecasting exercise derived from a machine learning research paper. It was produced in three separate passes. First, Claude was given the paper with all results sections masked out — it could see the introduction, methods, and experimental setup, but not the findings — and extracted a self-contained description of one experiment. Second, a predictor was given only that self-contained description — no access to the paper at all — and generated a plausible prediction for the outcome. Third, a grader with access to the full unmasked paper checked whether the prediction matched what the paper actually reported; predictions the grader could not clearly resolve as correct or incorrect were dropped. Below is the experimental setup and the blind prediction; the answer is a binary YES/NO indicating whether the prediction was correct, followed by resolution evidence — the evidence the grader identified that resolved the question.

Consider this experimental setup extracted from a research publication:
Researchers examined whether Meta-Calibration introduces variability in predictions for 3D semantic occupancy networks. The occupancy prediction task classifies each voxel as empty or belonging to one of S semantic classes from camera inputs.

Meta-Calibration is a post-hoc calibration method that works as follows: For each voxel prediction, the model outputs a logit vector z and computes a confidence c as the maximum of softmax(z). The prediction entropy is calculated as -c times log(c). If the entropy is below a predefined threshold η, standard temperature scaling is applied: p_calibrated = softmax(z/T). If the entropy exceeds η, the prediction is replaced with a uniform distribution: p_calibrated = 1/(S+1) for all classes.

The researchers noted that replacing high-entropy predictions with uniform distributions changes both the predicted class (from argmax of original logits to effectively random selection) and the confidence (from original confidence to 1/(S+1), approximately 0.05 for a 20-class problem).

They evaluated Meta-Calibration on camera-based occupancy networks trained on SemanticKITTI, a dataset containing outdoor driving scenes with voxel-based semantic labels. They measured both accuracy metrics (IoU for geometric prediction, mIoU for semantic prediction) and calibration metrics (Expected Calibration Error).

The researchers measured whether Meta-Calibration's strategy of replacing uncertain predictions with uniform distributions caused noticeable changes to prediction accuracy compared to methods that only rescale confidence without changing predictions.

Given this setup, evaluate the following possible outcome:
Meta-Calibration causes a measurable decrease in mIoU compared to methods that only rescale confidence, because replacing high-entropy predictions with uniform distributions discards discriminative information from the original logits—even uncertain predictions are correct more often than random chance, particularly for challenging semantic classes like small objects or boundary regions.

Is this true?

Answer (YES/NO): YES